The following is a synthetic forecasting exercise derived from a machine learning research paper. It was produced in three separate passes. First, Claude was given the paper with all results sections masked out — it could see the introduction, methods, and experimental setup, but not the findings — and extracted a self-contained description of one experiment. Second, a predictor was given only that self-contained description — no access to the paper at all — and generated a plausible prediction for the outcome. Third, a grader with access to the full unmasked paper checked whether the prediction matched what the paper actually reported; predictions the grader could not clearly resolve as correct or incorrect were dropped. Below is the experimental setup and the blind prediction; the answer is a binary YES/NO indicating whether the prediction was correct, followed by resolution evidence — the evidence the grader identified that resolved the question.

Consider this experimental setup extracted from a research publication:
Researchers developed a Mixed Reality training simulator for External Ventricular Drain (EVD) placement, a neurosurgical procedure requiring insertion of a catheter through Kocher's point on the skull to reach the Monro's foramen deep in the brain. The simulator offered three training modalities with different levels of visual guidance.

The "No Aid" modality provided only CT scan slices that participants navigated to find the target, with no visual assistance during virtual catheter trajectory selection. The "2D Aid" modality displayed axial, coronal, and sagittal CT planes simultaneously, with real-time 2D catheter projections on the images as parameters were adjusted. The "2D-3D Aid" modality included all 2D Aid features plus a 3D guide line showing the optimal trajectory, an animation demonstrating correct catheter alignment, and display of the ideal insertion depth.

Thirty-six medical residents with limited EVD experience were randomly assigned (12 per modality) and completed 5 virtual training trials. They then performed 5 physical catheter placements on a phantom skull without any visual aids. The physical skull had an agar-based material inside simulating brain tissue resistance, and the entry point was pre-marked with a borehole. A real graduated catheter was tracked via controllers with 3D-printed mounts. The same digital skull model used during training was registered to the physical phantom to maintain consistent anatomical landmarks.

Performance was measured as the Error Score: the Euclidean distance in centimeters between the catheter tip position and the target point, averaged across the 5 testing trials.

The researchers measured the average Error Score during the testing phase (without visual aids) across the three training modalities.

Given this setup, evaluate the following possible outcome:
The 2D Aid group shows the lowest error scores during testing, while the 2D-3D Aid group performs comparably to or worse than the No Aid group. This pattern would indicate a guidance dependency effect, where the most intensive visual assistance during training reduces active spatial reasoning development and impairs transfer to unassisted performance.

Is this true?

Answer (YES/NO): NO